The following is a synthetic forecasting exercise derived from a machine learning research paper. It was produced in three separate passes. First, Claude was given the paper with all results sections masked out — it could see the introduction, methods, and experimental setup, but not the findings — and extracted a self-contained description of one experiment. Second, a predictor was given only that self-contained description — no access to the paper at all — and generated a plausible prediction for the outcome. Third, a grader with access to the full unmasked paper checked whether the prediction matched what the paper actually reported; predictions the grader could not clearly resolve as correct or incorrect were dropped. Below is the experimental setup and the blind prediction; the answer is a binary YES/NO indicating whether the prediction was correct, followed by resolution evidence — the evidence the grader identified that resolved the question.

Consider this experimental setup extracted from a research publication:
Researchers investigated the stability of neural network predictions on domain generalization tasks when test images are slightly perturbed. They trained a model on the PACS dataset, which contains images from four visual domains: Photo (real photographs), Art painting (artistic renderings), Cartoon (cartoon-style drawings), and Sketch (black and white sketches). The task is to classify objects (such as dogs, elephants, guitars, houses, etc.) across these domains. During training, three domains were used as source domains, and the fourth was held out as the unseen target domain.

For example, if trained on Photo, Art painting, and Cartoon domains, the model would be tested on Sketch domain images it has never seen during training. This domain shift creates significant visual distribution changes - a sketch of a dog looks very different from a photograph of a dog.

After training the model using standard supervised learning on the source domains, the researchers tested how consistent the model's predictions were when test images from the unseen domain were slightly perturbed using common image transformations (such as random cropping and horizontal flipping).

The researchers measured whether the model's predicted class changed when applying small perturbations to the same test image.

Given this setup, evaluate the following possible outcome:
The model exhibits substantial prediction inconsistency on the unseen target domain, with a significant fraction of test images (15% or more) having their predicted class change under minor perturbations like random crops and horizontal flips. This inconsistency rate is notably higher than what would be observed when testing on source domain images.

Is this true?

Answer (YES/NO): YES